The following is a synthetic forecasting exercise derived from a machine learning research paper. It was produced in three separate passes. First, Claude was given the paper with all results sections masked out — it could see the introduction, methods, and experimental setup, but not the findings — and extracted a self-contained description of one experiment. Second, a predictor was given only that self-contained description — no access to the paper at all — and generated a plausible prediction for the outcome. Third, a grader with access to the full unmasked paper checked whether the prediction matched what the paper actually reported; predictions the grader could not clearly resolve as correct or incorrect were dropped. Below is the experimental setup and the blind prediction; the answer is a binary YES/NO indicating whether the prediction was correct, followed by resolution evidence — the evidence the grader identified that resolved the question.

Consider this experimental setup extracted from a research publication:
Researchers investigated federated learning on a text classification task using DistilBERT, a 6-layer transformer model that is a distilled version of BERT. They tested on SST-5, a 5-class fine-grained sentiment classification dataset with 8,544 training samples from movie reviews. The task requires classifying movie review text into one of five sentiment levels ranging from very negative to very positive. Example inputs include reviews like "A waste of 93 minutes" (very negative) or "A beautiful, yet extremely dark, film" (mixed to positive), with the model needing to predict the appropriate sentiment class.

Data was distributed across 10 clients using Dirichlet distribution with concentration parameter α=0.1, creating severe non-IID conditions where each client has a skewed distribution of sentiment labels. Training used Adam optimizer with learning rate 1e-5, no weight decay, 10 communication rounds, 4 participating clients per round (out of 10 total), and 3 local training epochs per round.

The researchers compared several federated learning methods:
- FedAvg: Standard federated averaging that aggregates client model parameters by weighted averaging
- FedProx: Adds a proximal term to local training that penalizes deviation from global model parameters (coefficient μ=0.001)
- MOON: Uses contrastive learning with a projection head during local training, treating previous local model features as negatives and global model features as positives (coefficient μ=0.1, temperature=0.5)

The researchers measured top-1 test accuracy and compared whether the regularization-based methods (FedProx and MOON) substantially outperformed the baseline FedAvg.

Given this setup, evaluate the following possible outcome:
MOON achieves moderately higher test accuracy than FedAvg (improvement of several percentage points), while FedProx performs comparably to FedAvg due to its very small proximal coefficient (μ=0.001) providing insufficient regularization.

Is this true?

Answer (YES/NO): NO